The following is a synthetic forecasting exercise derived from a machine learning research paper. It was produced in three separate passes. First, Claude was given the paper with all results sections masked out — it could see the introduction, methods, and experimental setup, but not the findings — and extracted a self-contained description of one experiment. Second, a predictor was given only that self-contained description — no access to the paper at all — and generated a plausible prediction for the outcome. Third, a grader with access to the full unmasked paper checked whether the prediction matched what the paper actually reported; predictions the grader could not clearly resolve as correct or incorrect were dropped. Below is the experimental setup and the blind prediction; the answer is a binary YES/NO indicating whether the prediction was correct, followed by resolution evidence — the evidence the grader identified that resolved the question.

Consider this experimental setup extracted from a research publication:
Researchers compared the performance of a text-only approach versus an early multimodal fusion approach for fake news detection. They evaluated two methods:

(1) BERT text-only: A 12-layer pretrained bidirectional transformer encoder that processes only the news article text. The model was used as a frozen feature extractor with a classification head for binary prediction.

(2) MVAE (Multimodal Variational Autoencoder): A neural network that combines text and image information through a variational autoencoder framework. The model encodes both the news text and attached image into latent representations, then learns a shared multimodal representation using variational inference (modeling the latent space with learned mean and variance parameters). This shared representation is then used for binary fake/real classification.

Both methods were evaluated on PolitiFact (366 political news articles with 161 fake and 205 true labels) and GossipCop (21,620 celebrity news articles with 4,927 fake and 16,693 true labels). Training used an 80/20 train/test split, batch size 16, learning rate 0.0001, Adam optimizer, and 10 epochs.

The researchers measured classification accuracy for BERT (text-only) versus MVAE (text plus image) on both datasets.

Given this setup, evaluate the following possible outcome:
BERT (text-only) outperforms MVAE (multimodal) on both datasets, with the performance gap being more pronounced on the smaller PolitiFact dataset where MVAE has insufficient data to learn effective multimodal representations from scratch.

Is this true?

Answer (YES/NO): NO